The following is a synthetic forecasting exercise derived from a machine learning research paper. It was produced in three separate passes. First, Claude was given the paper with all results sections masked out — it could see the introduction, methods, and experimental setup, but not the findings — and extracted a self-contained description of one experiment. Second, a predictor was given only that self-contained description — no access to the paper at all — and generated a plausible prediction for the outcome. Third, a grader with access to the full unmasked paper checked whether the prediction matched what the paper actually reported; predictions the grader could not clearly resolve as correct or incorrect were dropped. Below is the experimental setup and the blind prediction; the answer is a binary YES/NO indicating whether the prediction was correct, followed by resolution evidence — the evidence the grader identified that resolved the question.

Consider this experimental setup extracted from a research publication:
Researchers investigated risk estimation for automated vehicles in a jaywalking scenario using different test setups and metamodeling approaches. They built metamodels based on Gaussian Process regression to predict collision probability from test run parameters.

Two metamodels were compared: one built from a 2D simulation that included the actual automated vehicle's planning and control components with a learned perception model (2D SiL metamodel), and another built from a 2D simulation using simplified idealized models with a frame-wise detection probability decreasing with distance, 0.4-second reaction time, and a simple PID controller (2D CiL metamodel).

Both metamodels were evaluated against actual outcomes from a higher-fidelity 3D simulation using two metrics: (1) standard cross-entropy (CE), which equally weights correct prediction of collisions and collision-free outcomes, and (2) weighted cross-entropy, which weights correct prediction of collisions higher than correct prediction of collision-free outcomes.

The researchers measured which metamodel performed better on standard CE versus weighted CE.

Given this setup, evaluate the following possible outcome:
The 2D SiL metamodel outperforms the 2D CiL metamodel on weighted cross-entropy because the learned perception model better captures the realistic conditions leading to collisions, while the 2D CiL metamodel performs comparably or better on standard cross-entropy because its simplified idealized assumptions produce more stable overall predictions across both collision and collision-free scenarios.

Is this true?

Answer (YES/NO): NO